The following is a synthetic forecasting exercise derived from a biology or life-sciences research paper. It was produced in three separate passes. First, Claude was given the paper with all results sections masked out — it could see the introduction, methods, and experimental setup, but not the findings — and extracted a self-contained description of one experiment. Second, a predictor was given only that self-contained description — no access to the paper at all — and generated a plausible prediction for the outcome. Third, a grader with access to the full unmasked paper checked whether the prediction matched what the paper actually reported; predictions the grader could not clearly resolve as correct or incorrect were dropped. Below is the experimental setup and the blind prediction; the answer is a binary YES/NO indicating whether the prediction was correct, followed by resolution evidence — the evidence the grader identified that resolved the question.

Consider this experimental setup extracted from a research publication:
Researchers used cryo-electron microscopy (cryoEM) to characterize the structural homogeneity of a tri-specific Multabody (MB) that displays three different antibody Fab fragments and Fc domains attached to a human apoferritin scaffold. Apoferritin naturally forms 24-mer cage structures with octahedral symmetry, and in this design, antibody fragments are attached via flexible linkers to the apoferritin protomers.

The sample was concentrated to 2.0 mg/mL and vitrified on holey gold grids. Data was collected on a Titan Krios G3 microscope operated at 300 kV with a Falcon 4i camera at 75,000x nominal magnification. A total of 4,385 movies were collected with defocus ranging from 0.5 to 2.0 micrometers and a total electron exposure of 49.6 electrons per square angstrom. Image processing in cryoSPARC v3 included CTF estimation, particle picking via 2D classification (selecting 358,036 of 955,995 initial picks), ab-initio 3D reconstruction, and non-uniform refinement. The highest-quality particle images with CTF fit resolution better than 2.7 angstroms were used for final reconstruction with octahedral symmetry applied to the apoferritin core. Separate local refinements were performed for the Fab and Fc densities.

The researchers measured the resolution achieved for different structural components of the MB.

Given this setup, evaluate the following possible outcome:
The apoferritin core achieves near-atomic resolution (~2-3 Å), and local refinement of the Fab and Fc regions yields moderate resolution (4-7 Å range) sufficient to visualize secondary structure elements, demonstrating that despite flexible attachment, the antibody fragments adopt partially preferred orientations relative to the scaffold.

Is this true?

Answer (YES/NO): NO